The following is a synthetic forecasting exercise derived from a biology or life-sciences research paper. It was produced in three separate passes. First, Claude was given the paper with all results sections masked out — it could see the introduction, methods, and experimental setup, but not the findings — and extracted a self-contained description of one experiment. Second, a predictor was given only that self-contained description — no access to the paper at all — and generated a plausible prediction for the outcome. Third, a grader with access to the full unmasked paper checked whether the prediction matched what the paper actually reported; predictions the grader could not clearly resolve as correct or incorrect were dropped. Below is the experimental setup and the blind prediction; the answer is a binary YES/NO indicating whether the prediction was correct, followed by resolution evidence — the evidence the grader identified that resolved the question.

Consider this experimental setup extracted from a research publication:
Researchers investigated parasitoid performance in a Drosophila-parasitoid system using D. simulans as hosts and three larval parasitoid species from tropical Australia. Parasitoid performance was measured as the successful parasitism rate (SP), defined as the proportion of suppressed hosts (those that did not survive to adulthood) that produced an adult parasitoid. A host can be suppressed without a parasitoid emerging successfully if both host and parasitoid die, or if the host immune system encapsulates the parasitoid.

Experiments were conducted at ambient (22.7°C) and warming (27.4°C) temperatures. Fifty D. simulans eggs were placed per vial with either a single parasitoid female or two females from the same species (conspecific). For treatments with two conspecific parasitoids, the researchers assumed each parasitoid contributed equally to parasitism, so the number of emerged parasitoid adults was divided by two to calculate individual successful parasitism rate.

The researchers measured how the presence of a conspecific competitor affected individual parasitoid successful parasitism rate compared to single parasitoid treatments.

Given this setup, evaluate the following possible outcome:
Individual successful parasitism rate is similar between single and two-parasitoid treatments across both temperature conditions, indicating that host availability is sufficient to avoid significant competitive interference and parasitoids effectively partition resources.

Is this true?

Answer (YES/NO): NO